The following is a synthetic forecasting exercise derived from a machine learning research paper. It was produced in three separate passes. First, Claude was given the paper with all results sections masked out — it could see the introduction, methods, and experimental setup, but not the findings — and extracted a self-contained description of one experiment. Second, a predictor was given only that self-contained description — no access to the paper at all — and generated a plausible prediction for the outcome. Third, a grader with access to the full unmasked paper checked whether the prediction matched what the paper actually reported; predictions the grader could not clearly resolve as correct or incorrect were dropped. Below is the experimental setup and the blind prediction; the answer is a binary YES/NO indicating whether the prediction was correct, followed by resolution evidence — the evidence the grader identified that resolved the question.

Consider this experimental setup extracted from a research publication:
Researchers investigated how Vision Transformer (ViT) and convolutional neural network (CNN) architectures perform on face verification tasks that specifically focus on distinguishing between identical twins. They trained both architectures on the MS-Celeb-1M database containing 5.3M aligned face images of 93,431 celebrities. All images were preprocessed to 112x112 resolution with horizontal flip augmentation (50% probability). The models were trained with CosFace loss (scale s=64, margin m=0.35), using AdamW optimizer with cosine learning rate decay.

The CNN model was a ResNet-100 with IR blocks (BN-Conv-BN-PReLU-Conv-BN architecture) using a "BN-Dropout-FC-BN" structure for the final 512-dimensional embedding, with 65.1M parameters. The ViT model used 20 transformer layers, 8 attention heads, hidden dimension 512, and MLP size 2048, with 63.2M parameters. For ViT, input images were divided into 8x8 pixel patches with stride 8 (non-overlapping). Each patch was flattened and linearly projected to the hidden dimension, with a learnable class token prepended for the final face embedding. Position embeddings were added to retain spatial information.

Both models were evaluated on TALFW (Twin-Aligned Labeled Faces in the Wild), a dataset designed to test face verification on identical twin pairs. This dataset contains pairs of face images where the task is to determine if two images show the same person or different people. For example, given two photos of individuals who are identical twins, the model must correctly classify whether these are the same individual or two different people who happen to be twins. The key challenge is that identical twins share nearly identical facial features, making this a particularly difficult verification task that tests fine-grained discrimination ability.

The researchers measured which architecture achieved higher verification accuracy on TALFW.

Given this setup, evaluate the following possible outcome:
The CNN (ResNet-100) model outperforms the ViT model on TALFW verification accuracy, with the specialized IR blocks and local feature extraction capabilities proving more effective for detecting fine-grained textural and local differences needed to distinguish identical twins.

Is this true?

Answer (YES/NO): NO